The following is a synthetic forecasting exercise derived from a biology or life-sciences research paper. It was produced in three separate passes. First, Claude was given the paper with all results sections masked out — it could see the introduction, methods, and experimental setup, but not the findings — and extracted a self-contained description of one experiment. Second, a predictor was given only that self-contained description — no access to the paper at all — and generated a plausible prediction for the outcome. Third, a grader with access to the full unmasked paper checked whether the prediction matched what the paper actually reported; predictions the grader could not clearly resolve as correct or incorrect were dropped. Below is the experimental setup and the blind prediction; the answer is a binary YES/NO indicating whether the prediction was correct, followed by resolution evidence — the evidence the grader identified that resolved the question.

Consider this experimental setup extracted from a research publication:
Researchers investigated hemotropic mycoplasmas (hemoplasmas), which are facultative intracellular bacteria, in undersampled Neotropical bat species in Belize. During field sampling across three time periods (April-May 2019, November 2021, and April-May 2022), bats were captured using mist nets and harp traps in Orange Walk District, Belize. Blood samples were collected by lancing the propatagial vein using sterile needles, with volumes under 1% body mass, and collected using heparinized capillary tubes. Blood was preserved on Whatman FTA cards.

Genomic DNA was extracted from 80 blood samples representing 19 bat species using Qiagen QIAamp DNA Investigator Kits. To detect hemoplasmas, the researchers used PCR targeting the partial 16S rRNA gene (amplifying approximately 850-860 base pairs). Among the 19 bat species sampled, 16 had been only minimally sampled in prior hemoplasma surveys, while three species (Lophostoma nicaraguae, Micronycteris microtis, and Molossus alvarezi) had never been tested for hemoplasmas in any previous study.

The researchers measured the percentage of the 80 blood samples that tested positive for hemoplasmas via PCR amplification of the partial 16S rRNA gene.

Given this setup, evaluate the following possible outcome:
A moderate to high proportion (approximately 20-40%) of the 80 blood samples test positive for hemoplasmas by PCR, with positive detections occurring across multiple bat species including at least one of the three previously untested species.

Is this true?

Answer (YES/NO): NO